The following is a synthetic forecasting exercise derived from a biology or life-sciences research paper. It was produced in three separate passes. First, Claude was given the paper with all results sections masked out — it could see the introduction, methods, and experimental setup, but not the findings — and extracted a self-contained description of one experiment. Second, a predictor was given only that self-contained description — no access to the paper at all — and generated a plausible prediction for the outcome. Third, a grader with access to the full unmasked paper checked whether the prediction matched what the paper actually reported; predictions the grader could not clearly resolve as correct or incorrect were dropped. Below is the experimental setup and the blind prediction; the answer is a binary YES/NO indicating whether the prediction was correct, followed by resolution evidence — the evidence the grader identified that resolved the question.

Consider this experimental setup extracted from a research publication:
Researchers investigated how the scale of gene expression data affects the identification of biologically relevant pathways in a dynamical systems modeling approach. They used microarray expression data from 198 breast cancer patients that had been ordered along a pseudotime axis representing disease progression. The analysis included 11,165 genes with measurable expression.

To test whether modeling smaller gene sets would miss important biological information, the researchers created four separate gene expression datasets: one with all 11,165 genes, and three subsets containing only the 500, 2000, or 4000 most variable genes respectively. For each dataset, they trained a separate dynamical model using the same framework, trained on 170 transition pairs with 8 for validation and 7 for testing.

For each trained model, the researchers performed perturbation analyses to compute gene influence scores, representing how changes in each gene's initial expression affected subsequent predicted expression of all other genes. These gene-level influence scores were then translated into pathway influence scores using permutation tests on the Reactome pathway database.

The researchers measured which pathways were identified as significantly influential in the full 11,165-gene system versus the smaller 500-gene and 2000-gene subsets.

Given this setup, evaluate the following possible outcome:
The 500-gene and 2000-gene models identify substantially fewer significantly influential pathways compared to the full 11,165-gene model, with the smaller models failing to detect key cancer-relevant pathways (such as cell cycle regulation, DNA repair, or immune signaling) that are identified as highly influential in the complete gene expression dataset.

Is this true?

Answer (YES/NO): YES